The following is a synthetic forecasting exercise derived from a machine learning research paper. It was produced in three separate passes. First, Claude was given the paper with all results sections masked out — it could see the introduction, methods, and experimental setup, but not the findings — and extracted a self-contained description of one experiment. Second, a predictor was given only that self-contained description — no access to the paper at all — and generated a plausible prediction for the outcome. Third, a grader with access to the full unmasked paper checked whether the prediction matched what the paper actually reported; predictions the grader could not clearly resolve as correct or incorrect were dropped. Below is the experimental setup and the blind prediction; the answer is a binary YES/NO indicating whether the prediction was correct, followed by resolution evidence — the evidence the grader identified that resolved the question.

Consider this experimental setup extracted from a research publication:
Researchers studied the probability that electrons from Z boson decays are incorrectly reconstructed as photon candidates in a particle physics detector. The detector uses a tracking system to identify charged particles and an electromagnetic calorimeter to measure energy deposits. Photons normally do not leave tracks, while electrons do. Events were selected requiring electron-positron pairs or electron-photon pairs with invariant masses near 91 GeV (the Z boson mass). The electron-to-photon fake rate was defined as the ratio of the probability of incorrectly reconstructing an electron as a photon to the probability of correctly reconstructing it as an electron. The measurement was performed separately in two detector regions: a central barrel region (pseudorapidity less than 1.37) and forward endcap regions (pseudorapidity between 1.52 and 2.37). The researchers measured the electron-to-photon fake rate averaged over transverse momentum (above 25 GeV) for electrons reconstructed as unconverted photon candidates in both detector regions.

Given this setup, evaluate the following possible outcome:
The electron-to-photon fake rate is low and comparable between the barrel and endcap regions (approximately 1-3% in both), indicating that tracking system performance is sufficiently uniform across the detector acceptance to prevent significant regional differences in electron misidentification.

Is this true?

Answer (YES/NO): NO